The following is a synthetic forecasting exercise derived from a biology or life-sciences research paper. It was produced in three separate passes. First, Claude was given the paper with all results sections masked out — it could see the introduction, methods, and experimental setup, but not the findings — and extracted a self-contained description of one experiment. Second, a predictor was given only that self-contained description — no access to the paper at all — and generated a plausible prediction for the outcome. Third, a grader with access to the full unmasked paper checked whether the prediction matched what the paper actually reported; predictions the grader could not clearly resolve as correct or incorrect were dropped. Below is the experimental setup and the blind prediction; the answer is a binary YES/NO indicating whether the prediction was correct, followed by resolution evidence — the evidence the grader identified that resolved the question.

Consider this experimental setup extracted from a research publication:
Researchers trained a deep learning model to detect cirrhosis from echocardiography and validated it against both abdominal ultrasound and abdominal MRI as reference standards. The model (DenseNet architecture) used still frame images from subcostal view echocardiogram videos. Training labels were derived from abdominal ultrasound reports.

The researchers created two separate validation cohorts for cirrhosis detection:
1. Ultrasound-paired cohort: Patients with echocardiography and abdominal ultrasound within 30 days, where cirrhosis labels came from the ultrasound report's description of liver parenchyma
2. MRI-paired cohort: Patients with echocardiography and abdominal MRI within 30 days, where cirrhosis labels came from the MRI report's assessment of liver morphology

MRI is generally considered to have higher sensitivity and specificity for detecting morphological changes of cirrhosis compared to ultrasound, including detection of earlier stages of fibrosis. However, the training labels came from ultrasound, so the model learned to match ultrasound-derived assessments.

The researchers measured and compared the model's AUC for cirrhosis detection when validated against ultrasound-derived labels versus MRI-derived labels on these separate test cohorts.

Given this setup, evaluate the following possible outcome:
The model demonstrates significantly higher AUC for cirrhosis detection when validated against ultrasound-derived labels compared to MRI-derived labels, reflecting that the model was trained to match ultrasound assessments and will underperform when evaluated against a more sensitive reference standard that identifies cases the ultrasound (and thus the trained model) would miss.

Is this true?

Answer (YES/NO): YES